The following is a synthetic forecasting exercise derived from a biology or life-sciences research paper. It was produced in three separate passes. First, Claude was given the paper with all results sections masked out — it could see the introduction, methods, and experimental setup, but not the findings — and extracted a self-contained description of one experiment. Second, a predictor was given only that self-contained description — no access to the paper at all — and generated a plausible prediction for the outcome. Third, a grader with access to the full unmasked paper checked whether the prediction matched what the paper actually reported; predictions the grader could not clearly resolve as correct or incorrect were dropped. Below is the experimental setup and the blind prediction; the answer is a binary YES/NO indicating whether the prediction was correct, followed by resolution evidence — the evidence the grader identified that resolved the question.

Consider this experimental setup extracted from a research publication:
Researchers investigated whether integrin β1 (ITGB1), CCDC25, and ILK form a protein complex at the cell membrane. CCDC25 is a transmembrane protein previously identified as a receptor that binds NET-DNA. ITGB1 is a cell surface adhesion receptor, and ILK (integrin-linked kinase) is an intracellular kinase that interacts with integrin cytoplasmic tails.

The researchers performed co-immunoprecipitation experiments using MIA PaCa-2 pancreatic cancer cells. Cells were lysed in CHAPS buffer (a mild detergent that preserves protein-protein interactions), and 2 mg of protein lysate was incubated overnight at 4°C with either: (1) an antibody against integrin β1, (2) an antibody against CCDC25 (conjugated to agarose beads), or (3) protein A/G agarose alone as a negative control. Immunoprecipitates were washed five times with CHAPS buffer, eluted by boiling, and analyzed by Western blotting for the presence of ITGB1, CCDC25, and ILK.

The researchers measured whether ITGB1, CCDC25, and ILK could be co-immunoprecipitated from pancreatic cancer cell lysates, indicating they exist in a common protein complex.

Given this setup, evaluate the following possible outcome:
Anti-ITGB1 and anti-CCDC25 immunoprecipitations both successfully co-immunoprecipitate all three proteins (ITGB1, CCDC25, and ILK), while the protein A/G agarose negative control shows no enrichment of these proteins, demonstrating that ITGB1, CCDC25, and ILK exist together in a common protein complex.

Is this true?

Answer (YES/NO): NO